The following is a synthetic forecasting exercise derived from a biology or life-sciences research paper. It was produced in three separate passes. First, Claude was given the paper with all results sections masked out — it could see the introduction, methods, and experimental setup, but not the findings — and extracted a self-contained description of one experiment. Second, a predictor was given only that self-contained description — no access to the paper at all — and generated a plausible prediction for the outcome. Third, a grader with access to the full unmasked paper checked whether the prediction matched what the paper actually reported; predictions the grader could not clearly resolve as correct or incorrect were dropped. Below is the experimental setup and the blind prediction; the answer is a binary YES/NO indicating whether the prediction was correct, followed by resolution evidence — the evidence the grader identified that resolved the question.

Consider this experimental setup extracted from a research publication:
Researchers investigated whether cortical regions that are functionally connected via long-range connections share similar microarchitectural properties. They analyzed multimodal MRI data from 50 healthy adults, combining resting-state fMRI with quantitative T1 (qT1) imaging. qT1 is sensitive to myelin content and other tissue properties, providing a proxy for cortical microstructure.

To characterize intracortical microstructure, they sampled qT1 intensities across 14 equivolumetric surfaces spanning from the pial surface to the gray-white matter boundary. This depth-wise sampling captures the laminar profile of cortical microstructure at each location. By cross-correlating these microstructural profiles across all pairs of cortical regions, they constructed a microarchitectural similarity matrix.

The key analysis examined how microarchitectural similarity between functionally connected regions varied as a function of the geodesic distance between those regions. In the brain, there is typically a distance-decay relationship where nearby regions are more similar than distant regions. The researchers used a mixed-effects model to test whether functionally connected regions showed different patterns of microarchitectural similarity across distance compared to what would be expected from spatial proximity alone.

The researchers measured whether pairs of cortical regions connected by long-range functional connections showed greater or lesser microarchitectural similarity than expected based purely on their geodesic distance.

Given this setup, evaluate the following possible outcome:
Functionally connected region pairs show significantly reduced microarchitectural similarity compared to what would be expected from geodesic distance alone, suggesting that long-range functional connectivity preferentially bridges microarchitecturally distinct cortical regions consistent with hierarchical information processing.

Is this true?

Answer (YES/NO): NO